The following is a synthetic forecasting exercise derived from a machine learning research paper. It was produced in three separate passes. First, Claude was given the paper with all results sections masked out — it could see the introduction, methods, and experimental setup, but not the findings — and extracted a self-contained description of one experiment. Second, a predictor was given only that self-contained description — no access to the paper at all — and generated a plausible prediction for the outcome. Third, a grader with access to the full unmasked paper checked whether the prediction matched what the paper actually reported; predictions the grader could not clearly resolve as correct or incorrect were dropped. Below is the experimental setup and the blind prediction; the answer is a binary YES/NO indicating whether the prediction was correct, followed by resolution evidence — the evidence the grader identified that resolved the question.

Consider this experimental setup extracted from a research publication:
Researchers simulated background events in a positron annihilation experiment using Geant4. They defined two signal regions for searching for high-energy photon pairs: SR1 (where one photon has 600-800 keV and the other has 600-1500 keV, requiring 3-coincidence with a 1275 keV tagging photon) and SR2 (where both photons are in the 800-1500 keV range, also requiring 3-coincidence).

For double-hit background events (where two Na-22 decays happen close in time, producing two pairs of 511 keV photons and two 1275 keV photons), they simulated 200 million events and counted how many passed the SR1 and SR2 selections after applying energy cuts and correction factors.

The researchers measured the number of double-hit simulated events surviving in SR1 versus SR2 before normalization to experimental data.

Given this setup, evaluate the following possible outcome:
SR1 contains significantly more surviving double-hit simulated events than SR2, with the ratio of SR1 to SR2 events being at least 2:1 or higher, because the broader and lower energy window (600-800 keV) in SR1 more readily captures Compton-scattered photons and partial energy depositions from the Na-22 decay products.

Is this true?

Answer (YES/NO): YES